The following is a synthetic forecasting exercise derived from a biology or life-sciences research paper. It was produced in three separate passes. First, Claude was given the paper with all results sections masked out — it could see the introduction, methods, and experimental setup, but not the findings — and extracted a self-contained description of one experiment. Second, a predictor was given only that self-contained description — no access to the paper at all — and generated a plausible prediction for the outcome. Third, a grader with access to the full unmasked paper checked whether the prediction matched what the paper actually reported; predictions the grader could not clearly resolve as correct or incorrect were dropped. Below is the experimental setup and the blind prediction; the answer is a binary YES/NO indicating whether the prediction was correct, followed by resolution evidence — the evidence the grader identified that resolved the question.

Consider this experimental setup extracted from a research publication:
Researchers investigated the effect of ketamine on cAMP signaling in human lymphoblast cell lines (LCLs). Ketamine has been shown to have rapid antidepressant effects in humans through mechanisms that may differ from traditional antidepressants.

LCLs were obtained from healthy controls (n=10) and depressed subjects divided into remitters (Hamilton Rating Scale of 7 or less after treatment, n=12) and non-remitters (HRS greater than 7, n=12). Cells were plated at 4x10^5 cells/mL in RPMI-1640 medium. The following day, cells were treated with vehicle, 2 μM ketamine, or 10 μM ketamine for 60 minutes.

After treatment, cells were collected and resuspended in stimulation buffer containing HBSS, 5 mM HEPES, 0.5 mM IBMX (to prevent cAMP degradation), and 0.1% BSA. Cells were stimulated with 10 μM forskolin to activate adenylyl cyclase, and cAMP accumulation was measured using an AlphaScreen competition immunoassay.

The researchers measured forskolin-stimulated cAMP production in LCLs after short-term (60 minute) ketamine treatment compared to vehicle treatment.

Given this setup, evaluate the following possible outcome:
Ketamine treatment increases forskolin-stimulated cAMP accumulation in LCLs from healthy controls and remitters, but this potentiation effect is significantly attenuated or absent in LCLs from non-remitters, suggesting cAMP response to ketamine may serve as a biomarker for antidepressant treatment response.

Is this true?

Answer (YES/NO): NO